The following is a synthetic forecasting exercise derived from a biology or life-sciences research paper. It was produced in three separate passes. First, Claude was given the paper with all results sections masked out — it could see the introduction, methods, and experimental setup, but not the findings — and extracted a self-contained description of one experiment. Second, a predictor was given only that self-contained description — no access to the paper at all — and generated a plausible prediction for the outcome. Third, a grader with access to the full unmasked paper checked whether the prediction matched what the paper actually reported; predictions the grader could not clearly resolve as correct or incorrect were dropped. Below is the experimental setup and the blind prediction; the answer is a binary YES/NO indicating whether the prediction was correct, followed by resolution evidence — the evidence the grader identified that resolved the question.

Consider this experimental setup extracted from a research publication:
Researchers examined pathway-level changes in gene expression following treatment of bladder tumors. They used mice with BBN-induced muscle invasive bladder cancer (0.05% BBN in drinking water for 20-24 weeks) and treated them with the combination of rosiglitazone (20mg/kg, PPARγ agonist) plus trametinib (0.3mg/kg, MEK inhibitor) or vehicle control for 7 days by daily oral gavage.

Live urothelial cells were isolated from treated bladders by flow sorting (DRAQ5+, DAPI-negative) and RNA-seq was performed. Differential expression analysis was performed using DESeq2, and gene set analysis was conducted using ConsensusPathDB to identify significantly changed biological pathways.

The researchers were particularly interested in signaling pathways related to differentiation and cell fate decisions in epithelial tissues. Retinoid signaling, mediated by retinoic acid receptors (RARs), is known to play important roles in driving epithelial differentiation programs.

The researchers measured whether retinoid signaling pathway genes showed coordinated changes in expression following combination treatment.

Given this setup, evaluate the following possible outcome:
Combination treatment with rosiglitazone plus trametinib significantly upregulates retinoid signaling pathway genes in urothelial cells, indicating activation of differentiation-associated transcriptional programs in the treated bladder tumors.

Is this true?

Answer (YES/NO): YES